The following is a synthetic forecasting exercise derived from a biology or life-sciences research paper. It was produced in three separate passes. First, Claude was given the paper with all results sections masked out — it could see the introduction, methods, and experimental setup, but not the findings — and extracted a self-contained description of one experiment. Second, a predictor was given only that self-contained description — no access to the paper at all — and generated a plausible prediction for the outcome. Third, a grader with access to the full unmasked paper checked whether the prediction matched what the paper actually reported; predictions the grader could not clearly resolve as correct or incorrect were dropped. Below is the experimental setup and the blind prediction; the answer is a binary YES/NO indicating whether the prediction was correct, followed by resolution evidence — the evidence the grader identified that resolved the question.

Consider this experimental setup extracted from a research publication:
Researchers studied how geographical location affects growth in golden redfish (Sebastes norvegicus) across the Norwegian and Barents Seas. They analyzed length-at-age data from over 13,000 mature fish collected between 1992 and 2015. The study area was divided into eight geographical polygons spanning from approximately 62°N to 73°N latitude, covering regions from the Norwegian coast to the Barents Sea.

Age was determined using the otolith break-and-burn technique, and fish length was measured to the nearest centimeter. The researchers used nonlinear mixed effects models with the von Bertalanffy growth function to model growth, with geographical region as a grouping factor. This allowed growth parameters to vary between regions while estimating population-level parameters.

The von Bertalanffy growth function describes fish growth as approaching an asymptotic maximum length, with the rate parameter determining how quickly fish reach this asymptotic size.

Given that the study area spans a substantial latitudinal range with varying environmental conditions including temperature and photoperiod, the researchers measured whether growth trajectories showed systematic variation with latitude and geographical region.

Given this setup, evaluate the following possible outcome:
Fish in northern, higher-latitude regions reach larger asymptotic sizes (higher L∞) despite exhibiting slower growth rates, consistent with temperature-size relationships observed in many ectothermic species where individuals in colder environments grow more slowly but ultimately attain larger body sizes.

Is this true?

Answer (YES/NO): NO